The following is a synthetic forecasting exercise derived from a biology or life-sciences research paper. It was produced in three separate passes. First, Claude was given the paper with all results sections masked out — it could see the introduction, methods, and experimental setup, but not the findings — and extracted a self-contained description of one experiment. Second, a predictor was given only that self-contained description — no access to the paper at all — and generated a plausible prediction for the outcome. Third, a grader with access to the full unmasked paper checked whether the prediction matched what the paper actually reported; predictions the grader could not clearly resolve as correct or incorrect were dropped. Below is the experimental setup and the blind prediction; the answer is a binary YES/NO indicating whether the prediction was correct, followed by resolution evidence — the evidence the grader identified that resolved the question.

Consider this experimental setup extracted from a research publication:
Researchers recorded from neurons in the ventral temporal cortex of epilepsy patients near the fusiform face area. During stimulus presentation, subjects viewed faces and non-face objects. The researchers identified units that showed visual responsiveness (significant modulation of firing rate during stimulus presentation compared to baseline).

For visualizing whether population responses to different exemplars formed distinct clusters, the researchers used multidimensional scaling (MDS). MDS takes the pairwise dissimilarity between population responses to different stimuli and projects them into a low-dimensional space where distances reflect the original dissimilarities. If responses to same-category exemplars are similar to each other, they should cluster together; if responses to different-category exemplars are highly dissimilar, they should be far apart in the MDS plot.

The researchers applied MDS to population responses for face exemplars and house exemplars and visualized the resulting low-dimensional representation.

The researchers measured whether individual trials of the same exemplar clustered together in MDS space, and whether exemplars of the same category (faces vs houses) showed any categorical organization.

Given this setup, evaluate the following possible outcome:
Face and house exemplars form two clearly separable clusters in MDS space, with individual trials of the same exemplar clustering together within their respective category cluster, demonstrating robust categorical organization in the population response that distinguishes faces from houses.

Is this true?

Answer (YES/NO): NO